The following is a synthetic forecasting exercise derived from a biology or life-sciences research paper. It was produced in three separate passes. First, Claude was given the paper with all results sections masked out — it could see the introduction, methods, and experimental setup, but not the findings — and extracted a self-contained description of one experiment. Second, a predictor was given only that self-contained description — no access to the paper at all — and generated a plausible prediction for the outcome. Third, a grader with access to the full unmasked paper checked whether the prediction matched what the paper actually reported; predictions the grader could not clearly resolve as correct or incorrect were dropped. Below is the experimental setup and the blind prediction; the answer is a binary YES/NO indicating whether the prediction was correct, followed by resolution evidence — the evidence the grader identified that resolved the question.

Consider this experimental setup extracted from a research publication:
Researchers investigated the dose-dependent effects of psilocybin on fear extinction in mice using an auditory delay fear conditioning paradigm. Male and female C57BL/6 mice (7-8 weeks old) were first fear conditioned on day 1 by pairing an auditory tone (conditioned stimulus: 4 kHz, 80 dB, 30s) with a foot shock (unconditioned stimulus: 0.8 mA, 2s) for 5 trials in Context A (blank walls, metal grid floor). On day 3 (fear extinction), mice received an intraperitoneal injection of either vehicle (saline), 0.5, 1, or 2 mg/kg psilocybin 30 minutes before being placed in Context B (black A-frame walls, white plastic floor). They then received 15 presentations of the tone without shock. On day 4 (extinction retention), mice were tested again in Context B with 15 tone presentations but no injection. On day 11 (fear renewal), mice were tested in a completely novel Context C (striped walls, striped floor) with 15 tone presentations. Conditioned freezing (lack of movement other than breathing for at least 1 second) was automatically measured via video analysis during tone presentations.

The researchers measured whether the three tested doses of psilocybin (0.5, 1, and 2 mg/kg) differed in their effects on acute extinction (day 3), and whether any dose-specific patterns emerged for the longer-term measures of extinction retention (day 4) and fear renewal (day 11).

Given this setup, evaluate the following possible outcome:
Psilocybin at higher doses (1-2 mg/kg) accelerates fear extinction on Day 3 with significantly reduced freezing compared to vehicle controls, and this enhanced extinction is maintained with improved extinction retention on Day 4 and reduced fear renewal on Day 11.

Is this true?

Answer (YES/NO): NO